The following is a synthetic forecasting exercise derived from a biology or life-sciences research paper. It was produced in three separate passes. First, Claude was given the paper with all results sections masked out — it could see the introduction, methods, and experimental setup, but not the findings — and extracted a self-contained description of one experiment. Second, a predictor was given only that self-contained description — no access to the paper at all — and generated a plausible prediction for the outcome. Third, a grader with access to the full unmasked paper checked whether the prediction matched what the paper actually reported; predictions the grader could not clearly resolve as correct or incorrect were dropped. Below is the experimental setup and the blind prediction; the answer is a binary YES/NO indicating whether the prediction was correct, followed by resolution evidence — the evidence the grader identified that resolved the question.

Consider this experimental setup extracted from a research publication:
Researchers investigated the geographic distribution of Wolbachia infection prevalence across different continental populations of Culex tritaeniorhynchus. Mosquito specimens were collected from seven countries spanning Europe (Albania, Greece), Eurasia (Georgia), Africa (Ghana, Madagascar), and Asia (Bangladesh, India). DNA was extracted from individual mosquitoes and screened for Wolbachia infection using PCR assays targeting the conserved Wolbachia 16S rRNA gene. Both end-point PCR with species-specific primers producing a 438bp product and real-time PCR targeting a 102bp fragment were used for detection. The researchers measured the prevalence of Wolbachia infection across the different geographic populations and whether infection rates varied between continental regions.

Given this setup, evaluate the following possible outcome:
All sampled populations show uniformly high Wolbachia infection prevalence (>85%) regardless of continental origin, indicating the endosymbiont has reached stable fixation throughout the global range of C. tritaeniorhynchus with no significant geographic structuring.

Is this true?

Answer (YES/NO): NO